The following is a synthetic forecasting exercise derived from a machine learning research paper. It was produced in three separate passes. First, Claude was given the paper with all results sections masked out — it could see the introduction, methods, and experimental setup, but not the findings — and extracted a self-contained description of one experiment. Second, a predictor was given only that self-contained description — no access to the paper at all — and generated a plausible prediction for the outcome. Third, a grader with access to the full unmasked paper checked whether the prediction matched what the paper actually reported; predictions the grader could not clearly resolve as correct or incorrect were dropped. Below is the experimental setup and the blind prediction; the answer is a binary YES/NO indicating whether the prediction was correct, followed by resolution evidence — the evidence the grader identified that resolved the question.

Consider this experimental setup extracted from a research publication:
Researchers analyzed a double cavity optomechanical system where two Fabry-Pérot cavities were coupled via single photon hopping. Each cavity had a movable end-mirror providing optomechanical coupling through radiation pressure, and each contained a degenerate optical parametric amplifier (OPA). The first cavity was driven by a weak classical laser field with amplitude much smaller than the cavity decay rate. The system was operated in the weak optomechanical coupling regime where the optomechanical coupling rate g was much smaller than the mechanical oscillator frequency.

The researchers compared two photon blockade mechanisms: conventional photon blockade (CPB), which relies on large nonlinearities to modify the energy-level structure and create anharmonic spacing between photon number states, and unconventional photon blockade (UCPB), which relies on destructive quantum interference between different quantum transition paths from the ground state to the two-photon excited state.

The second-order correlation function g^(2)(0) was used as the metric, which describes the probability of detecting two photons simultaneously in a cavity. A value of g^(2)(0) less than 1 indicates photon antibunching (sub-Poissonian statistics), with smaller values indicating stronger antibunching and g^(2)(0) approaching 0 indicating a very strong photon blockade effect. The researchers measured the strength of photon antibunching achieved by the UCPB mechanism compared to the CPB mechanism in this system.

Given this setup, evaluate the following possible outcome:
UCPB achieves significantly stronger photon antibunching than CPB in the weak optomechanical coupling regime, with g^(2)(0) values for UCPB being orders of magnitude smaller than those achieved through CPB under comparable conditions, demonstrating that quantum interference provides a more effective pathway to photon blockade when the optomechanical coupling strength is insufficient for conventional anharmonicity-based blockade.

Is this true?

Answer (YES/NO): NO